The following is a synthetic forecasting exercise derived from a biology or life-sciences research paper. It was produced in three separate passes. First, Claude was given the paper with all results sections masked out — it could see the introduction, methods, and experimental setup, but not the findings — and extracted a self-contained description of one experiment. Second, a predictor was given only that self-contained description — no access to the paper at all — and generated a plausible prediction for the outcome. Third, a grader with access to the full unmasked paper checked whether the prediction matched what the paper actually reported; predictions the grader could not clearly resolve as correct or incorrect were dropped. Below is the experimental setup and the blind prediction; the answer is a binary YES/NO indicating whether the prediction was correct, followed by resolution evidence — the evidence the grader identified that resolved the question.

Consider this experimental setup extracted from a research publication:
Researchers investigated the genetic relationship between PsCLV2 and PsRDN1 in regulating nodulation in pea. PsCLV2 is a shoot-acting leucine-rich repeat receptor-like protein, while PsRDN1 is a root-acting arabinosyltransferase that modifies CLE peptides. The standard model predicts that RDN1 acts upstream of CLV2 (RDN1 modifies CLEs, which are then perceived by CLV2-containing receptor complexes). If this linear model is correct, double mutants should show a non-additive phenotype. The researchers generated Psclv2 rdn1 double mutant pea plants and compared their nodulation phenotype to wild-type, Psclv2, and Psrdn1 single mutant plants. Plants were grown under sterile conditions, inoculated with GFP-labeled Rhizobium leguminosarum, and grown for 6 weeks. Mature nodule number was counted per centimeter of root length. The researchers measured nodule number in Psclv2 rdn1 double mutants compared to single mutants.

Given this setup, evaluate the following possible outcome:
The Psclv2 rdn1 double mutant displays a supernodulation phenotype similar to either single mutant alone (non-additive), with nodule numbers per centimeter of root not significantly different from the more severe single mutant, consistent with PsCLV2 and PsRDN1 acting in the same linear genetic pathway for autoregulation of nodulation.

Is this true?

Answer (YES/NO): YES